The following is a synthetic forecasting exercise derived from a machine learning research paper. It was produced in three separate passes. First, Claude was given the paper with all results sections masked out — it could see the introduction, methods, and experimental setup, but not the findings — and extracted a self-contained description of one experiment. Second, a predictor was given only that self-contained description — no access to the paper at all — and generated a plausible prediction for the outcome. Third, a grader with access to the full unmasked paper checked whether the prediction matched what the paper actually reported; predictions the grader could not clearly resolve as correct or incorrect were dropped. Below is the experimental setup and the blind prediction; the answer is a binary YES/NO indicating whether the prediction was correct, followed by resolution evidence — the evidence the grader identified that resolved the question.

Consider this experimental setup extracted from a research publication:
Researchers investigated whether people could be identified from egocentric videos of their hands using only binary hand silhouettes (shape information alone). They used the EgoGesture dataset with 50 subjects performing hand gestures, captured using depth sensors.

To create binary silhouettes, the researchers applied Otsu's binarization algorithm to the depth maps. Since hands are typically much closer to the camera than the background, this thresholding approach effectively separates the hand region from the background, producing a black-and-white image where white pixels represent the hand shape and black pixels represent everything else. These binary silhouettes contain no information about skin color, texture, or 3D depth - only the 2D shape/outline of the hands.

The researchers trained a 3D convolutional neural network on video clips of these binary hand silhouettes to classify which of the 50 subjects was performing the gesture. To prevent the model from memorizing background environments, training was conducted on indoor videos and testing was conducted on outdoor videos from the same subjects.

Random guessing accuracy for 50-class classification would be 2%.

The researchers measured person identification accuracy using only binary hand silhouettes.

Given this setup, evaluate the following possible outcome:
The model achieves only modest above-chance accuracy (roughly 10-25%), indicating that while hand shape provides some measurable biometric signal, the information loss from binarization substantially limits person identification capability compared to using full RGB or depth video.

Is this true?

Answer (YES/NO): NO